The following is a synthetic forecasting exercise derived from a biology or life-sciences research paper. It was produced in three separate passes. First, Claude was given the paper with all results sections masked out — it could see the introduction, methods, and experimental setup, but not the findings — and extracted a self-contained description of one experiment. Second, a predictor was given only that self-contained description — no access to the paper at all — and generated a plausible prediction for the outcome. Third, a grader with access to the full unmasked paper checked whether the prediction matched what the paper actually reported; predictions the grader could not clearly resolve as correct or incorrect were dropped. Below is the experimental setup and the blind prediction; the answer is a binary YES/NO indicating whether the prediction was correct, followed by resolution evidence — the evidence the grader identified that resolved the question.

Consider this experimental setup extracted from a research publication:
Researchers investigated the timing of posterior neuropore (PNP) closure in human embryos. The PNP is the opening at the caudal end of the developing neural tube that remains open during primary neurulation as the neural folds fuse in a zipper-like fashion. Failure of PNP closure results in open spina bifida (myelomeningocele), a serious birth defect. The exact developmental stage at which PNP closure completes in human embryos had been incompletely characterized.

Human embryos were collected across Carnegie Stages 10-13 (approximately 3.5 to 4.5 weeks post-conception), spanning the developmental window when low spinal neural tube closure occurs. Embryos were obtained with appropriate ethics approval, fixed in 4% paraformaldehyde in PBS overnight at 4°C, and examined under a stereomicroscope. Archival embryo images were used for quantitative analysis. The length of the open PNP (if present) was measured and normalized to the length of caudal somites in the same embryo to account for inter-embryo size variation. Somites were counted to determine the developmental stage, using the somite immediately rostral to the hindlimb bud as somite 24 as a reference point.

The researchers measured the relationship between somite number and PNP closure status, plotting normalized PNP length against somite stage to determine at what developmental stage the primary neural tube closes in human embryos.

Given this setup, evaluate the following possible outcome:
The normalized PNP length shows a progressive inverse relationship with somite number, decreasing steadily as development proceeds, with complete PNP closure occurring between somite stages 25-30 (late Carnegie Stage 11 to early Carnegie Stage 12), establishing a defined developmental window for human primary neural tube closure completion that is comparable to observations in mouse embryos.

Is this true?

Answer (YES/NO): NO